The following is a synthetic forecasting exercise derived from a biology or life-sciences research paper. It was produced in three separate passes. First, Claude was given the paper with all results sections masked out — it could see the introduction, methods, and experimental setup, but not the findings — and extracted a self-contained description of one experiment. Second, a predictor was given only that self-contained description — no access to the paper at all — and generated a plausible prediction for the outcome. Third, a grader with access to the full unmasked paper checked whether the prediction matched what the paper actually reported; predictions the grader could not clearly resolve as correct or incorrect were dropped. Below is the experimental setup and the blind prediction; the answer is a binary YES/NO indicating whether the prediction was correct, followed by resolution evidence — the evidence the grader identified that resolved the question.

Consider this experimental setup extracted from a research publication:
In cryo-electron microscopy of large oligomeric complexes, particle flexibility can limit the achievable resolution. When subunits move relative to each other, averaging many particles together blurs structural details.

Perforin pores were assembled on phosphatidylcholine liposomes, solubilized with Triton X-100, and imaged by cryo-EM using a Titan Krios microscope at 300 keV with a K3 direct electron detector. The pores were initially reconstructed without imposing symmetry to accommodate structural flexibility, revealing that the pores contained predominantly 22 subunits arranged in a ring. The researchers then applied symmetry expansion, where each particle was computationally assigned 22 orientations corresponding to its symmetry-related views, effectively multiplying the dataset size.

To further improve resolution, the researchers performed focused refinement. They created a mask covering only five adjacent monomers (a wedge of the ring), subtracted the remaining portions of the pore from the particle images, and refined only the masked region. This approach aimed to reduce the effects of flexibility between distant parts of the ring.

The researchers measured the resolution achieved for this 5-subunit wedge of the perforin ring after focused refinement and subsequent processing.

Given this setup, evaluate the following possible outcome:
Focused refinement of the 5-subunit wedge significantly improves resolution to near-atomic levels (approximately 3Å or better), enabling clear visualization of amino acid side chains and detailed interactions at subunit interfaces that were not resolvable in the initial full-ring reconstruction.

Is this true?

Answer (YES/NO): NO